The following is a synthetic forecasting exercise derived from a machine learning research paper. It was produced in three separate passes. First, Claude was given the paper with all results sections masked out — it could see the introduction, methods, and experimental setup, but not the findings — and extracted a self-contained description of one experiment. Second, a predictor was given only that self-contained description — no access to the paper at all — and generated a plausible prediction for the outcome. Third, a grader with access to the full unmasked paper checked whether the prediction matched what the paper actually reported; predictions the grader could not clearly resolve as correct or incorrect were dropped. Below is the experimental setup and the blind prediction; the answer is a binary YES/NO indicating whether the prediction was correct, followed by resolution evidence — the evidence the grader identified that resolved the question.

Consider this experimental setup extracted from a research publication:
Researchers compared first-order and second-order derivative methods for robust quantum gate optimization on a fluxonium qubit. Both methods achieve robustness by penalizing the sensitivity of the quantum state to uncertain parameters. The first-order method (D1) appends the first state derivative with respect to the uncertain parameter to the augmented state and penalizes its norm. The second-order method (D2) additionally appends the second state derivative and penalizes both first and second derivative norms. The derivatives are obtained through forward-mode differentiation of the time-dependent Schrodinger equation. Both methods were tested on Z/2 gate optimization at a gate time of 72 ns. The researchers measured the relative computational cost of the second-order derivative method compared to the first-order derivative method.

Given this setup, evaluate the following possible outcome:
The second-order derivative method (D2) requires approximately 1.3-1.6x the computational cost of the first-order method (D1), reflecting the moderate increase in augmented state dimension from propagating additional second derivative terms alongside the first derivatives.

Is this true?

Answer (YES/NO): NO